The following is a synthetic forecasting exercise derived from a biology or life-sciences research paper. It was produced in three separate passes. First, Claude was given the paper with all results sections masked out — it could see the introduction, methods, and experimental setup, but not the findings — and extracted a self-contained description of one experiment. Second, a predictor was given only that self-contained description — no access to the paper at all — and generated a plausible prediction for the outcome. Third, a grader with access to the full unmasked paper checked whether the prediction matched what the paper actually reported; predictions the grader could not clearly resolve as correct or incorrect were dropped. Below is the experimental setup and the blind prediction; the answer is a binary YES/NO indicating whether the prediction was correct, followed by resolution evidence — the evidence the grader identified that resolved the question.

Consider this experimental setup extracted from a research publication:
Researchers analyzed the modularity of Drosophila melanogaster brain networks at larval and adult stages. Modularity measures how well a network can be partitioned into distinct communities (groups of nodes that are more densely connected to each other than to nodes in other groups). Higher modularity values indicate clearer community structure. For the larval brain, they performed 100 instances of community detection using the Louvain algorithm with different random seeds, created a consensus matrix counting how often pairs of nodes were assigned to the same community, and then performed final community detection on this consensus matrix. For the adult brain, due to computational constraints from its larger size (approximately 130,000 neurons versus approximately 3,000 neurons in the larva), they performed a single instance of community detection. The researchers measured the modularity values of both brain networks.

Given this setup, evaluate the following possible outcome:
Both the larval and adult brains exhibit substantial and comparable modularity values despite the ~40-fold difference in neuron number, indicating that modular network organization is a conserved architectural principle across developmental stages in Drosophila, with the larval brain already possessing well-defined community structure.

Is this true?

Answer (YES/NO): NO